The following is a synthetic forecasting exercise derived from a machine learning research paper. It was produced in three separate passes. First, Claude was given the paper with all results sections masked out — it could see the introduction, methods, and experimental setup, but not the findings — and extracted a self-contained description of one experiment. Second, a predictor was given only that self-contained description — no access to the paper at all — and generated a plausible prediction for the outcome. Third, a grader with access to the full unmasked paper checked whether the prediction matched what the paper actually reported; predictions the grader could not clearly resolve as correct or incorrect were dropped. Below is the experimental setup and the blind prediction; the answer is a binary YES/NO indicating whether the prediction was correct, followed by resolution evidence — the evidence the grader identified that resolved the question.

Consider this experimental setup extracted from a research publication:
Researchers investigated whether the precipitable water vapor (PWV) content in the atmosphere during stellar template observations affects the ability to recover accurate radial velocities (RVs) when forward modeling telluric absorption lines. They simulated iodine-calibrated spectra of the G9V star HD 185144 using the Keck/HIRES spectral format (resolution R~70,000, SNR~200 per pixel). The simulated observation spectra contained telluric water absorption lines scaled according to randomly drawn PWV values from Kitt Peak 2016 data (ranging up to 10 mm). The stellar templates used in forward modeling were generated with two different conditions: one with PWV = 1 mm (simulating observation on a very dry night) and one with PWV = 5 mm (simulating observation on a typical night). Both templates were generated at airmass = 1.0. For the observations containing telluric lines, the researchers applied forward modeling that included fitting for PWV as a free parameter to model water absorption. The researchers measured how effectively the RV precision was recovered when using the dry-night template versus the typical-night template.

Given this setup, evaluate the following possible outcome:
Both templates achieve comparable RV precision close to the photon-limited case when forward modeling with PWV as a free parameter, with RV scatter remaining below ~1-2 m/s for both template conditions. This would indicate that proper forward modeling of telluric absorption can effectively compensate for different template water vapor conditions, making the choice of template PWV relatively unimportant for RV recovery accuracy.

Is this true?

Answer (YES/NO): YES